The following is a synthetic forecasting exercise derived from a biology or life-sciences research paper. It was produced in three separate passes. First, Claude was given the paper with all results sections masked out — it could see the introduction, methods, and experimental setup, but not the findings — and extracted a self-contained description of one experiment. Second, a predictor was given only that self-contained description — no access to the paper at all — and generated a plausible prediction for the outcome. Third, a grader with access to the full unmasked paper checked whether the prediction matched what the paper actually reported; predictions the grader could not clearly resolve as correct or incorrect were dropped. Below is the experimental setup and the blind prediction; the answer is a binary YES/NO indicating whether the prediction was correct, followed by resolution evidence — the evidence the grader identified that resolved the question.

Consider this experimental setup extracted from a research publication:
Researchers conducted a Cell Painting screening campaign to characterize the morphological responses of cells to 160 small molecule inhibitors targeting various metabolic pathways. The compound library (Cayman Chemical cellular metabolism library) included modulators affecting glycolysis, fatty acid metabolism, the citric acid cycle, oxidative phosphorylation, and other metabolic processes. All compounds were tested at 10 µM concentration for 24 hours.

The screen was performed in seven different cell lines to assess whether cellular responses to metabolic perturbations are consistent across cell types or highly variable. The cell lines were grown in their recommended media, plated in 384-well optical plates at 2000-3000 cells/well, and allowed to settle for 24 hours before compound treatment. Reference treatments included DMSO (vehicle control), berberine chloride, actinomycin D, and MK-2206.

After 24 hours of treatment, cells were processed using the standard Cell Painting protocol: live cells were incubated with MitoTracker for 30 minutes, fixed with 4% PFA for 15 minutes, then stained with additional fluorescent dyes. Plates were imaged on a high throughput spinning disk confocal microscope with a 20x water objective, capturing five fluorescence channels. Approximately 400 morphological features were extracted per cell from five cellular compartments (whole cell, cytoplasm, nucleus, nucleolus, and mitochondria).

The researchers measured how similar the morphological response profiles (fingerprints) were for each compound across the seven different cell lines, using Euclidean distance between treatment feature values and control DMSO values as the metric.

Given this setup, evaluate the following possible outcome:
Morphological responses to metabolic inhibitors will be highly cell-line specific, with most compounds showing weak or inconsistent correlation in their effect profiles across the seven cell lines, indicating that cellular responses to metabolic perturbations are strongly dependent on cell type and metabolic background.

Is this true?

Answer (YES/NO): YES